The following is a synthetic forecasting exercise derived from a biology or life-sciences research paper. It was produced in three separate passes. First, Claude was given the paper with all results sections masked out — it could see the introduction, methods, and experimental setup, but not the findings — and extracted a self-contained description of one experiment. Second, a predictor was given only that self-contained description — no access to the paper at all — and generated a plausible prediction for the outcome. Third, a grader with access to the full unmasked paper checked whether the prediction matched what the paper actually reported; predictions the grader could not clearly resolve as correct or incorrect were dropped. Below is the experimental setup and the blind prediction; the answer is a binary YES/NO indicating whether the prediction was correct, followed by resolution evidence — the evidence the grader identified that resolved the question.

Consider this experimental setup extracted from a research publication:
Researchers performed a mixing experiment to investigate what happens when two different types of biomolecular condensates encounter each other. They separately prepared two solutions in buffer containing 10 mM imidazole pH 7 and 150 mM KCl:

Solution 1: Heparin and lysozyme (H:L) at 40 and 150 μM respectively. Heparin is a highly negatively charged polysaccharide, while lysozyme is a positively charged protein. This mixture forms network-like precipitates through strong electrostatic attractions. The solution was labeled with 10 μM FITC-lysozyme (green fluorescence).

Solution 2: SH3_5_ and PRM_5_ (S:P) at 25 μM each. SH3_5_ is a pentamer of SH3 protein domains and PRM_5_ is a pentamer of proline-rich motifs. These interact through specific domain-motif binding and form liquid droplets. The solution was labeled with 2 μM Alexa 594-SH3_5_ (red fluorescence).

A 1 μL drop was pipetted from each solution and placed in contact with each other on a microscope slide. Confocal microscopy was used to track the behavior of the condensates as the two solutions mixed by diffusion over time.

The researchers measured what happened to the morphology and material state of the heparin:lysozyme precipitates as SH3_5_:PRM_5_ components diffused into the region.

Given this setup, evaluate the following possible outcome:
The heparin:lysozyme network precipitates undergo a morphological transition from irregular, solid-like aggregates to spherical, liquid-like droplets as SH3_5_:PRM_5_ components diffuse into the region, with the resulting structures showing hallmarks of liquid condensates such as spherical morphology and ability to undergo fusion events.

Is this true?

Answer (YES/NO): YES